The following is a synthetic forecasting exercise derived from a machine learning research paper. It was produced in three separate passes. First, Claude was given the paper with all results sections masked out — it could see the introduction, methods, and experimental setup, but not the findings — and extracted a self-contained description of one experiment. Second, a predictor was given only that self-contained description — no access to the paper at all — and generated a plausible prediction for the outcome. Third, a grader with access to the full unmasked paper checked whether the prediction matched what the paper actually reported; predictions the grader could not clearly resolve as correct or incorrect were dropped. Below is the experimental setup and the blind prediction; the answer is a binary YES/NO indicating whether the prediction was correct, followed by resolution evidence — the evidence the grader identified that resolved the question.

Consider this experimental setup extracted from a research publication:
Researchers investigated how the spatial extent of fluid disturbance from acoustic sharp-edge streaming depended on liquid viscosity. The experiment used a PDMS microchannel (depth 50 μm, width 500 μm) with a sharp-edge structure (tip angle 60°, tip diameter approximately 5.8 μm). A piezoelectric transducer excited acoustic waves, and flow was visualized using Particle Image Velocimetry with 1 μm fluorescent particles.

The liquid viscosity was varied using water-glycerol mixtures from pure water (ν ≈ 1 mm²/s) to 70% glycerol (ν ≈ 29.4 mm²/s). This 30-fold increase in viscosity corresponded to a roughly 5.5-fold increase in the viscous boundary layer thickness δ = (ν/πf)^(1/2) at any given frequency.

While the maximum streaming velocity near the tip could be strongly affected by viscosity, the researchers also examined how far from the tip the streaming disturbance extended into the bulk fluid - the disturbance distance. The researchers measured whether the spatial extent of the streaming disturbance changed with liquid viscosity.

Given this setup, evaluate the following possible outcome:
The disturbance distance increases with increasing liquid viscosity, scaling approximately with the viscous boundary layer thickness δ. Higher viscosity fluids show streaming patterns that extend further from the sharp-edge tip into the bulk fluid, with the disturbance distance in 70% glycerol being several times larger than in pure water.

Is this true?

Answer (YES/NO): NO